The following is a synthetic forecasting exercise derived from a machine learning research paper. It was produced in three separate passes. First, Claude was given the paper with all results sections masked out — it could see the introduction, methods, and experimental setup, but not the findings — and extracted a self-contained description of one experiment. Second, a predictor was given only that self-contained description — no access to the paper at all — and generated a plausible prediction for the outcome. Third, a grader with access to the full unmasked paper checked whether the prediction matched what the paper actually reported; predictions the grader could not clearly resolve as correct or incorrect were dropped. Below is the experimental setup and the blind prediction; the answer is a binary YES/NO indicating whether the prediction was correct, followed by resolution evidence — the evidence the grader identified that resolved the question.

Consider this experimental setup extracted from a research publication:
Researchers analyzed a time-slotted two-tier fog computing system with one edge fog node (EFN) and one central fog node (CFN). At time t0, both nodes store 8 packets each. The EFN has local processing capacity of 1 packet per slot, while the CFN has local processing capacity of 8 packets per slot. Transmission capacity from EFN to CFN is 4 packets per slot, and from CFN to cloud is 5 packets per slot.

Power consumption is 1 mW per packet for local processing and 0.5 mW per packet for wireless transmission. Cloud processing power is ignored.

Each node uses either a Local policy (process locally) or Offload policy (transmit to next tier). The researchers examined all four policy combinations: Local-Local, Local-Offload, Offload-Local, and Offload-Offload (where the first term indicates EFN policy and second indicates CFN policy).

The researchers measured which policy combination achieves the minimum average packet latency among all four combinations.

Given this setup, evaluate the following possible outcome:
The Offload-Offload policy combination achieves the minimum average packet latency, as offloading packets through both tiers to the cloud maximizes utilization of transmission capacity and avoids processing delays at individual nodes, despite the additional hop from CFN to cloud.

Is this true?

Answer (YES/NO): NO